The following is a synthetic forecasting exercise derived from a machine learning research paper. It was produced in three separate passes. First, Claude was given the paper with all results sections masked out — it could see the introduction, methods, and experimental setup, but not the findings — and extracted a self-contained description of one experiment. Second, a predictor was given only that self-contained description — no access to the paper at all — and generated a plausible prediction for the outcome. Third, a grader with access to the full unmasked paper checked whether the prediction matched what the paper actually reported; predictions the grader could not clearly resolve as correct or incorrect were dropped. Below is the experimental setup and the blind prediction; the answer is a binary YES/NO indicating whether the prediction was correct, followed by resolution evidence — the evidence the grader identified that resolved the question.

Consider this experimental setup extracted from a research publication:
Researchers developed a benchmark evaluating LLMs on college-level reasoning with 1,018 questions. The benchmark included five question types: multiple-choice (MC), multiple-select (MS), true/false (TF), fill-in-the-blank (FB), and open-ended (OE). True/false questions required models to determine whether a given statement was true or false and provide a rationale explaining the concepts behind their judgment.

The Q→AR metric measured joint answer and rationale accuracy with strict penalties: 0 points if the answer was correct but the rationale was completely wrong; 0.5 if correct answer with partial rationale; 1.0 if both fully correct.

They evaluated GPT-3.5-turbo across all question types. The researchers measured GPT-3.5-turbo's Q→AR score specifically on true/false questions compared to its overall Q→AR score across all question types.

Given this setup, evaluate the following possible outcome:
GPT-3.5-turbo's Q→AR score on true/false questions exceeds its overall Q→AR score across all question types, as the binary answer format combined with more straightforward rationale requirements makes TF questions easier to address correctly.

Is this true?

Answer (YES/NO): YES